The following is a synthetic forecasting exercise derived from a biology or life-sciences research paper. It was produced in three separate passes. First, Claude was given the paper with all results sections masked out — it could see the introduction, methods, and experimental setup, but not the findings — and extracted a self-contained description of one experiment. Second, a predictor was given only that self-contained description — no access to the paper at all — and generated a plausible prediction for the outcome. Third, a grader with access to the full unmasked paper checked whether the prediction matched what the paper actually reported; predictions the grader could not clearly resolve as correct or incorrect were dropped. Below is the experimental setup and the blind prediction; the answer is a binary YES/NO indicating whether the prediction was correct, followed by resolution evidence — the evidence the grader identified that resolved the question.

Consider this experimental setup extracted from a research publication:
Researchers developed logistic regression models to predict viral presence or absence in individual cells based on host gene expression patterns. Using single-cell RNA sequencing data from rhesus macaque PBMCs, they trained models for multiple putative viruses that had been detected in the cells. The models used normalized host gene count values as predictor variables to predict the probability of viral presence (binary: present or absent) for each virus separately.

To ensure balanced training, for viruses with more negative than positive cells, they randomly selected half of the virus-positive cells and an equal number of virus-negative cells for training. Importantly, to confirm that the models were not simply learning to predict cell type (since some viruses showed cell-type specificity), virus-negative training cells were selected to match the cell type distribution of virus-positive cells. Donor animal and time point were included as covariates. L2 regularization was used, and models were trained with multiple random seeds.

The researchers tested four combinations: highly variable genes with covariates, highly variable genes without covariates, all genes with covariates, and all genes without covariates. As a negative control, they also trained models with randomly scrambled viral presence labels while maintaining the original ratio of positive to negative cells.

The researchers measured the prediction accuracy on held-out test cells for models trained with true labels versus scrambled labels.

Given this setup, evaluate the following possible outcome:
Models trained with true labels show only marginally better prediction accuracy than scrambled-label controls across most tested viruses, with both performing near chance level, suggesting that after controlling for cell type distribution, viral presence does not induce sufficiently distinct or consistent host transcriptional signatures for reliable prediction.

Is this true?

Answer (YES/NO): NO